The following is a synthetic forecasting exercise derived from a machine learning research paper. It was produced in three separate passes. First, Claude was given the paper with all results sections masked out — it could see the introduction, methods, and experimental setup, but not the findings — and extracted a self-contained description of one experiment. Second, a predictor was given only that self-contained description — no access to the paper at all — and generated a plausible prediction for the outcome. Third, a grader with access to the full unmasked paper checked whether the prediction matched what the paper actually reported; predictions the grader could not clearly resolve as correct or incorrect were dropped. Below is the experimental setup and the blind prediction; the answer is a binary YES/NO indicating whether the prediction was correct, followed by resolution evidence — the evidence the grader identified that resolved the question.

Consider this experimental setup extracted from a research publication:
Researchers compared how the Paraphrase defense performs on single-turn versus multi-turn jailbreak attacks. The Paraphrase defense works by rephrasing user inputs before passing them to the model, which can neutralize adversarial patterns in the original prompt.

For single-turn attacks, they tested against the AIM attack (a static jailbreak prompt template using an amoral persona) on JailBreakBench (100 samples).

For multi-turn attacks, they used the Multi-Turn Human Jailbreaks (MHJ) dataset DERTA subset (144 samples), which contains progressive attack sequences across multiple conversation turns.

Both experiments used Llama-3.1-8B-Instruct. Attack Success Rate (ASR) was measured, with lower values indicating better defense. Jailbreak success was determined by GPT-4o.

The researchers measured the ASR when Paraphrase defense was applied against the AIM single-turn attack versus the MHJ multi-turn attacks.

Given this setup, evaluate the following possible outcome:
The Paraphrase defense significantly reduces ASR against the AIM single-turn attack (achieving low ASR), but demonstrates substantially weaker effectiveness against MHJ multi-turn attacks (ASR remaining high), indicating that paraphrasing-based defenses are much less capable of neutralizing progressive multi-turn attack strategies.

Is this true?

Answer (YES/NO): NO